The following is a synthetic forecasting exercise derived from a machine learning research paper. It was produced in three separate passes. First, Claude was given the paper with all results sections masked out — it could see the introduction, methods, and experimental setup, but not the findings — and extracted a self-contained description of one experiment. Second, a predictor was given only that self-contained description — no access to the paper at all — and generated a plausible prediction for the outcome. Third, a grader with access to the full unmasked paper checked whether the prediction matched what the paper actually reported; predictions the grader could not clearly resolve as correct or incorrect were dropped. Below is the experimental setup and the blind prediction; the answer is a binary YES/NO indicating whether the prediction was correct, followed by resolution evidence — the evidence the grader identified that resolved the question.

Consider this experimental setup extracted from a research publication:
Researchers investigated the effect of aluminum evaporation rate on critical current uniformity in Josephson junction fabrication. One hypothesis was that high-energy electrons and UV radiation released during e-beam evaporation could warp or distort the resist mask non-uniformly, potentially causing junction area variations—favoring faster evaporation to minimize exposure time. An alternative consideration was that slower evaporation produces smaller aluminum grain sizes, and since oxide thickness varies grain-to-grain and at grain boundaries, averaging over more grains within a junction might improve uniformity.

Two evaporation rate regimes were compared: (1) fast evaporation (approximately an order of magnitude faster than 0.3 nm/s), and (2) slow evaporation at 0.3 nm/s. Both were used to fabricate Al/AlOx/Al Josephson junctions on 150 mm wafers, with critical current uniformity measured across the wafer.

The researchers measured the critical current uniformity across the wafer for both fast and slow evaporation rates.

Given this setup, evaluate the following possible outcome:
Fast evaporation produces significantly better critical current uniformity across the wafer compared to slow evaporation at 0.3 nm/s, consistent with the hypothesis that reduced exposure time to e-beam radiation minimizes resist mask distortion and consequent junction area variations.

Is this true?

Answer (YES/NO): NO